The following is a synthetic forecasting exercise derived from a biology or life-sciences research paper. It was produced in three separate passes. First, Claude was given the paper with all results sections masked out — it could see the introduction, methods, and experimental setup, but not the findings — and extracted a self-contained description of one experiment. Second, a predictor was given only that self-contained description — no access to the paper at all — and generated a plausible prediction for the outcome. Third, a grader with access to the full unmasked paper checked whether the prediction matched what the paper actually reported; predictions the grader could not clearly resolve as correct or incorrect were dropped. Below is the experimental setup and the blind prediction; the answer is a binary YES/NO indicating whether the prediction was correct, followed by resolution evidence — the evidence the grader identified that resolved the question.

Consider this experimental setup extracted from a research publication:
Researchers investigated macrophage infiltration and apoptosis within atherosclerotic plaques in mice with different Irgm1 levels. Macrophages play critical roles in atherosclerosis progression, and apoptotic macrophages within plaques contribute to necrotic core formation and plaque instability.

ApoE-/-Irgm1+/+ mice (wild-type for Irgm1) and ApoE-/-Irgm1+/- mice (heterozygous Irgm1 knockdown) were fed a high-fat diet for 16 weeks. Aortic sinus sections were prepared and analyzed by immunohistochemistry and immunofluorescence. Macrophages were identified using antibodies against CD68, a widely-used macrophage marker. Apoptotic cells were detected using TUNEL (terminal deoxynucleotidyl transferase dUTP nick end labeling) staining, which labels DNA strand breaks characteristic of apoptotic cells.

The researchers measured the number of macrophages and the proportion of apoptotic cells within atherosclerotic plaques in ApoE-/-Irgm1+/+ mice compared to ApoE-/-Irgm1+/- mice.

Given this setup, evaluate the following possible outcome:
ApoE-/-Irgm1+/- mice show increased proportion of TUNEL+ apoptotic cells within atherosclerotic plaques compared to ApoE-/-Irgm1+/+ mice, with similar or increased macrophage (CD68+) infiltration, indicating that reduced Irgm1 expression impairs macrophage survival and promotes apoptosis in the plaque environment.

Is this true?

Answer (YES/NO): NO